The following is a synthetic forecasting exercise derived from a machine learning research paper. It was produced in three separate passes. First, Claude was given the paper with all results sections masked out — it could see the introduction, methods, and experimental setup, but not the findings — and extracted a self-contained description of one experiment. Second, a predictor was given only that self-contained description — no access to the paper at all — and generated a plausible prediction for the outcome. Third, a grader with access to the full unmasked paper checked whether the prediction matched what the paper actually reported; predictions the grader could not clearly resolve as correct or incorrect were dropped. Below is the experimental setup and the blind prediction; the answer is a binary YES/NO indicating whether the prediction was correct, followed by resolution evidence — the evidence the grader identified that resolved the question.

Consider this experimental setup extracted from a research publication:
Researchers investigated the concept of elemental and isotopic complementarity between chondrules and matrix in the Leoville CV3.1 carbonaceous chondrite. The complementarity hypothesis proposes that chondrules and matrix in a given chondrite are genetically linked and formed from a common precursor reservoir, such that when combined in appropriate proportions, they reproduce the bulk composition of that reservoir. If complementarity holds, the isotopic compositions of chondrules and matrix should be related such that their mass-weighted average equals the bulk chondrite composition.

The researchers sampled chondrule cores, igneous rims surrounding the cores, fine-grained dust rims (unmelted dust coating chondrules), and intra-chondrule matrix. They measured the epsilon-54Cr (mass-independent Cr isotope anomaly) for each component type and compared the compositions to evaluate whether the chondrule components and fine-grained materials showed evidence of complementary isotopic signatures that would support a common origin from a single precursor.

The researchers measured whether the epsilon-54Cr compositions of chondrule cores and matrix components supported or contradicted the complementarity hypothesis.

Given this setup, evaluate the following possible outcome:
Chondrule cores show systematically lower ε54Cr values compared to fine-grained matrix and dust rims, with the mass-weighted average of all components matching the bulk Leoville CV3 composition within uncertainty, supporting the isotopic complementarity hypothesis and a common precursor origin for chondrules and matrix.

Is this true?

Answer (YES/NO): NO